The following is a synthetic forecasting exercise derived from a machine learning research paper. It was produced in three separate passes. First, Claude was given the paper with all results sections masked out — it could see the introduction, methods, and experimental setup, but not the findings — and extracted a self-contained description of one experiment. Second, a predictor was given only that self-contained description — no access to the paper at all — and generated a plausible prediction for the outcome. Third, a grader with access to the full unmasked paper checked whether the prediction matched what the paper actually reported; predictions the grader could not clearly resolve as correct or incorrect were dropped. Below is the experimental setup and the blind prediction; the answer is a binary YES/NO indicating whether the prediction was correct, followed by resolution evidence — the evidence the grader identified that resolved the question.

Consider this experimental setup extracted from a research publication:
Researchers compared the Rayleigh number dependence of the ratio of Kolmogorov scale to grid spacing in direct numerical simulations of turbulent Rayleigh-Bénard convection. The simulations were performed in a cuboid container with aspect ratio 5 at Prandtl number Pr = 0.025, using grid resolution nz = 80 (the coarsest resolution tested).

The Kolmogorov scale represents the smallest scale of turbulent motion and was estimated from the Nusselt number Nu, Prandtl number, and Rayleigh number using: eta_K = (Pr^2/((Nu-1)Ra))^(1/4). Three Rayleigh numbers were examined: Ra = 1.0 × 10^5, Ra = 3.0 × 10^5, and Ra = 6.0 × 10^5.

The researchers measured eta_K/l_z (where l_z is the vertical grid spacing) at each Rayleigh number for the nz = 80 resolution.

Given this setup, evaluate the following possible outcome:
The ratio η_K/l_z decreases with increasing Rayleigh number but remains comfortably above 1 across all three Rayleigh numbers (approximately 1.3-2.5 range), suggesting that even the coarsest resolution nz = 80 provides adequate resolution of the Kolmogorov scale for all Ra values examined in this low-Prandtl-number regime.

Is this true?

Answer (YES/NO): NO